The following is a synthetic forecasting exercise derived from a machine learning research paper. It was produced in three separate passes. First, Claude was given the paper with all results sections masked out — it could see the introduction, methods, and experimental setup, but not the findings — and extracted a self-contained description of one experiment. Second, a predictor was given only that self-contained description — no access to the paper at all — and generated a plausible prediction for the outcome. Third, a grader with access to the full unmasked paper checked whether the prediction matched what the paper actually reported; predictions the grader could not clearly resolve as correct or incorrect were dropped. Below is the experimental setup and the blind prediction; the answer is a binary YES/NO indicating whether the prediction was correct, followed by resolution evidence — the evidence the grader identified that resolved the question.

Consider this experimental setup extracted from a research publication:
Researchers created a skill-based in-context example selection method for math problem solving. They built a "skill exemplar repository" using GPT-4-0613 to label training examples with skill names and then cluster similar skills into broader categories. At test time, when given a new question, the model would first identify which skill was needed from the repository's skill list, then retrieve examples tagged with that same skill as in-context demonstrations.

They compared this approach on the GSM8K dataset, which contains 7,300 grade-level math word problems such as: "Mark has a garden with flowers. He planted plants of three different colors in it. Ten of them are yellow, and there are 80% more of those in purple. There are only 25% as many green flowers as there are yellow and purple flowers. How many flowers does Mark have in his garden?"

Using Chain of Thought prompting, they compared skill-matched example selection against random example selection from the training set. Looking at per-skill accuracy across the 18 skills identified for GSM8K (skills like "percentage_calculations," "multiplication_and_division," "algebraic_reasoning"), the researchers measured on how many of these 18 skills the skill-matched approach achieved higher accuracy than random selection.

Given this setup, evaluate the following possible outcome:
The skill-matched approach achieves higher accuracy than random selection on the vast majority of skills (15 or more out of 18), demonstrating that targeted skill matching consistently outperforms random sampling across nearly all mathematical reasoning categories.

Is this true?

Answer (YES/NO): NO